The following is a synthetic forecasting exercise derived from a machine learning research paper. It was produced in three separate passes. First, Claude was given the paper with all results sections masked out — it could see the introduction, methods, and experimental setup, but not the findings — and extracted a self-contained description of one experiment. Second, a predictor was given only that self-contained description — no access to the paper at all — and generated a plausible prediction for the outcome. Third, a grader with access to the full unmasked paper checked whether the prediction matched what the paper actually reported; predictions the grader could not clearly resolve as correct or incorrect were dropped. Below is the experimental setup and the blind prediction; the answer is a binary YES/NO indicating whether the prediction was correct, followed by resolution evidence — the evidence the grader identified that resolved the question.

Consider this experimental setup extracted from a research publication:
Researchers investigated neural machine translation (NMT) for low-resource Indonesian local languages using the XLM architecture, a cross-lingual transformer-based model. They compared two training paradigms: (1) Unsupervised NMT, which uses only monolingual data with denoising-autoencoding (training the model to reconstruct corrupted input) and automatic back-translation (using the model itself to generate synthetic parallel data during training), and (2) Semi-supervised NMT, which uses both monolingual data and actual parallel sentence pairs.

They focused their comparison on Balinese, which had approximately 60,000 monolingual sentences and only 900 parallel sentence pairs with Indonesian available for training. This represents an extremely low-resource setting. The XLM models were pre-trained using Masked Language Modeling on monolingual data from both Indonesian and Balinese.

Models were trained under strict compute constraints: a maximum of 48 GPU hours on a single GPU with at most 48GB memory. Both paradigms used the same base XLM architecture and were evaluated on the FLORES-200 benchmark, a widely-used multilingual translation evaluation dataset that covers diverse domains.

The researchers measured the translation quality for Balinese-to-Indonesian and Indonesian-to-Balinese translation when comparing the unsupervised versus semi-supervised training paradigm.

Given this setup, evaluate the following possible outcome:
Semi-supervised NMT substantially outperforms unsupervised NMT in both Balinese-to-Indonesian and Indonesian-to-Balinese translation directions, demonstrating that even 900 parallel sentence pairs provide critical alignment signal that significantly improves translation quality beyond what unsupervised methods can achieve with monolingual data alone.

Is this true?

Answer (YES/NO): NO